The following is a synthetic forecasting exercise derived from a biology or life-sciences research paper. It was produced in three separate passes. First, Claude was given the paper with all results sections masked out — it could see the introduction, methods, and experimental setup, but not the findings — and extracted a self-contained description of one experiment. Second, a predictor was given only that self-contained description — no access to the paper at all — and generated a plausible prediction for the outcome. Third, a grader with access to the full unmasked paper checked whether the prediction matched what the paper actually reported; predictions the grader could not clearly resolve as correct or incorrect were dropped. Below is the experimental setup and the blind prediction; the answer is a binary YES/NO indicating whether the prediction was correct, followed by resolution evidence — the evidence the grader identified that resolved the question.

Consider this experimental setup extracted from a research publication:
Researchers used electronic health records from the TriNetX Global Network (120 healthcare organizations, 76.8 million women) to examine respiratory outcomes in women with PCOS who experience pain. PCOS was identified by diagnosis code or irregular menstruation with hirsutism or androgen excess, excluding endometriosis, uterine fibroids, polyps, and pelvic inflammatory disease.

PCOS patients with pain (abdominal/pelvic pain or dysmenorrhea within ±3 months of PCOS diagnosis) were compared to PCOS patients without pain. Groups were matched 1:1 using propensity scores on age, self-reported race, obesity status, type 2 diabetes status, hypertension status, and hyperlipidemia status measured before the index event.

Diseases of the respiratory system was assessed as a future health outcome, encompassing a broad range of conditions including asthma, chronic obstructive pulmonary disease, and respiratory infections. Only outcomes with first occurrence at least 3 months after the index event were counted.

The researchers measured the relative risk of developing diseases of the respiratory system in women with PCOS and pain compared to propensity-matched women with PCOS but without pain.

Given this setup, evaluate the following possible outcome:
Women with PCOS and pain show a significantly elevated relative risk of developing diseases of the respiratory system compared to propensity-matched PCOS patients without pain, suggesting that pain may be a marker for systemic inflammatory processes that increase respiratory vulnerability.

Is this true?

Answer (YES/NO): YES